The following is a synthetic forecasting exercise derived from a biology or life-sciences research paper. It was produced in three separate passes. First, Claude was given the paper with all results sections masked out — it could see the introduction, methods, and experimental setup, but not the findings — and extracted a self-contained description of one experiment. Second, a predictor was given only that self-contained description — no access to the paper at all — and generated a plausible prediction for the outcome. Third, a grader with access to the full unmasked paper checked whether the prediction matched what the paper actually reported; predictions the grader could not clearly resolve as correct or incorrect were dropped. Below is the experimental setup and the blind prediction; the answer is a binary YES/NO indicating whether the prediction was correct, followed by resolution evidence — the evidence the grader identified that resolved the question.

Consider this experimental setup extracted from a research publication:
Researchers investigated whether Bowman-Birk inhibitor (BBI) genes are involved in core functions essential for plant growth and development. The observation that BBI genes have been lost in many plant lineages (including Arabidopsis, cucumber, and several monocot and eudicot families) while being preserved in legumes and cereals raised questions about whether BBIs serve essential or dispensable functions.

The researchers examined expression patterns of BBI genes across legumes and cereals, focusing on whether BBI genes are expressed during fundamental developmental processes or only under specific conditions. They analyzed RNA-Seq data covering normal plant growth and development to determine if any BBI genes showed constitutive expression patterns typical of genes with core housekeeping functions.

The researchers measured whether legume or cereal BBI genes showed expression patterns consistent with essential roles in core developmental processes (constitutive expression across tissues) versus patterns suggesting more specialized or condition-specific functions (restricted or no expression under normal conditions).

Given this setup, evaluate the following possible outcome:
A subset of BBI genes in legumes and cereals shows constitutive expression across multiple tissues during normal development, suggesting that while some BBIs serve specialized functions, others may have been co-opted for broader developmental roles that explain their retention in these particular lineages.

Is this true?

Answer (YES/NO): NO